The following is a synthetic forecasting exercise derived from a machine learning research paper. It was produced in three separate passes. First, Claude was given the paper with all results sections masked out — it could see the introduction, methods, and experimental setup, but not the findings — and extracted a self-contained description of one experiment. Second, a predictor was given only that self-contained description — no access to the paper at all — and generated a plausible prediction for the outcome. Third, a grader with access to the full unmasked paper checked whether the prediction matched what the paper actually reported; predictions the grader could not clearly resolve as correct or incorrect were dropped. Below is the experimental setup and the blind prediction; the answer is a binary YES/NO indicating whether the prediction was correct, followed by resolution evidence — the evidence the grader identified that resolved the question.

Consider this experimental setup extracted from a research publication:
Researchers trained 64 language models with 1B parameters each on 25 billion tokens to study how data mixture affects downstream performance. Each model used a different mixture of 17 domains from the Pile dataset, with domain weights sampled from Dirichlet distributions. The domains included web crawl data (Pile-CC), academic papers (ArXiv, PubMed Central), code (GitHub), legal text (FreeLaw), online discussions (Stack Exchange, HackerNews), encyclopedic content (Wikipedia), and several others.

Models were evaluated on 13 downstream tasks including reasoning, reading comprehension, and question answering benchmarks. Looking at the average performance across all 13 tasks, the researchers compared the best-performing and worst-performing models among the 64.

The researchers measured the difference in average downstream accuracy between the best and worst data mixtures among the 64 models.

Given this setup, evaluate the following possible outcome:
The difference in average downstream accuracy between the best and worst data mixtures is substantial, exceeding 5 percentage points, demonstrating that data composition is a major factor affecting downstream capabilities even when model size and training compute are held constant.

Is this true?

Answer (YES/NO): NO